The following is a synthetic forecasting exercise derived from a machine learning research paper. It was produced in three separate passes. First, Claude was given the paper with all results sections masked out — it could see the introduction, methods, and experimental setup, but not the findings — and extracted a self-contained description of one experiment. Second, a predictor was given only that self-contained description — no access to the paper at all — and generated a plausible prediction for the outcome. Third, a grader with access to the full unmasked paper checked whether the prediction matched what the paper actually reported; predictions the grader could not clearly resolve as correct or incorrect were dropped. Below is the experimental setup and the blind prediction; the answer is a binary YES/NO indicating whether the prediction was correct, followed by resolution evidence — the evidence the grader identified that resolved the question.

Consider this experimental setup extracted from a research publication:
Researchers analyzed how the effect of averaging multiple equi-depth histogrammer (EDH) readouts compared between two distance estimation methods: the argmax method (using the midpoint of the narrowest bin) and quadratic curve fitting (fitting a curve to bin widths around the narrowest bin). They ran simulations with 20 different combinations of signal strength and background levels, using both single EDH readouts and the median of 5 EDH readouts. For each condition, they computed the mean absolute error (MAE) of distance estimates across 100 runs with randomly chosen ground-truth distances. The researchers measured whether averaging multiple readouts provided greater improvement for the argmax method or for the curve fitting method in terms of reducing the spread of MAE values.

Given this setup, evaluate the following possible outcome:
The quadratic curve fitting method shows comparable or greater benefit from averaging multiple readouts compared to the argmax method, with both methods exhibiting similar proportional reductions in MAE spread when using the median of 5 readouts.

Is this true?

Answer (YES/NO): NO